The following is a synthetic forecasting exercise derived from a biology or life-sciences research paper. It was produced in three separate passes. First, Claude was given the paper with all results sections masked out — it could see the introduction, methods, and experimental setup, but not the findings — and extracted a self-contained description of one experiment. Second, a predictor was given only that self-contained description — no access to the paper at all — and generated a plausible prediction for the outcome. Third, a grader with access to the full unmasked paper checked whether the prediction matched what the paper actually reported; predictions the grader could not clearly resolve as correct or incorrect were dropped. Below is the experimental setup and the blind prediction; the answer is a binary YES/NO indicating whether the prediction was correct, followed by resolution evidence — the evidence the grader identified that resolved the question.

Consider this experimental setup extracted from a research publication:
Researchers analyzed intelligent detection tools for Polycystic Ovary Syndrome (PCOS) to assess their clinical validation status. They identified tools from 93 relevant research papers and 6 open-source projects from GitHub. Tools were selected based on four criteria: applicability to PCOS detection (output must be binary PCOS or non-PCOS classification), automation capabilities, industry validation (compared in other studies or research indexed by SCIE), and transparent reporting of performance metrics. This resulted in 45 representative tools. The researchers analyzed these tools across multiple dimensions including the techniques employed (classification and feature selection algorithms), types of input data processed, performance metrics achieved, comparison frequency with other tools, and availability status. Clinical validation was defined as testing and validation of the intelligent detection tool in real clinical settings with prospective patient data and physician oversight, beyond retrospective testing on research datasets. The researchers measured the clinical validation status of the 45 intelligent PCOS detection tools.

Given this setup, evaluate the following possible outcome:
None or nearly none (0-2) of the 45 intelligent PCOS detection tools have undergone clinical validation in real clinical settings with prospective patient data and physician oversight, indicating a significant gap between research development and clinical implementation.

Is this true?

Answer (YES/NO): YES